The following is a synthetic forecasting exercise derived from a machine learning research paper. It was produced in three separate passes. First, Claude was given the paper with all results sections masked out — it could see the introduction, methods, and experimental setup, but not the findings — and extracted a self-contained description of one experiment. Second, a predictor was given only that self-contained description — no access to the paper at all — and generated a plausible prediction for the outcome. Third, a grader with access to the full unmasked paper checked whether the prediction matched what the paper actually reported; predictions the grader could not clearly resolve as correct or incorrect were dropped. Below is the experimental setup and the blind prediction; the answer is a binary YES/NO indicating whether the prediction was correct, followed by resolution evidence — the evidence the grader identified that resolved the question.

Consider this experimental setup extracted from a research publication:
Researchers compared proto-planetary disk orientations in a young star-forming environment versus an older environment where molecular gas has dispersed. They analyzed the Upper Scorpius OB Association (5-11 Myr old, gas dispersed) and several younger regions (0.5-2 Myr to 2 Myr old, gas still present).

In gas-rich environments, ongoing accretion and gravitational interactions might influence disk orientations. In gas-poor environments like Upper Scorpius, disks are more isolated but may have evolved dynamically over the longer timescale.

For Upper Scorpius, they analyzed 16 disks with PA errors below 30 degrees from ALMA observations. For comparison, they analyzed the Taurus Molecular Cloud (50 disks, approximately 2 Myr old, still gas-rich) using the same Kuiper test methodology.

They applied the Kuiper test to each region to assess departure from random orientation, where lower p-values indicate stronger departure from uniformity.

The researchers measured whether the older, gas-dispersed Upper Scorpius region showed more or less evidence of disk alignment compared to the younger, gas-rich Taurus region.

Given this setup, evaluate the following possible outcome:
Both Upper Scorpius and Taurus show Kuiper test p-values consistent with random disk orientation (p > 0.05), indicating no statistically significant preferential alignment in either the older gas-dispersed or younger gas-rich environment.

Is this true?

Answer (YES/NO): YES